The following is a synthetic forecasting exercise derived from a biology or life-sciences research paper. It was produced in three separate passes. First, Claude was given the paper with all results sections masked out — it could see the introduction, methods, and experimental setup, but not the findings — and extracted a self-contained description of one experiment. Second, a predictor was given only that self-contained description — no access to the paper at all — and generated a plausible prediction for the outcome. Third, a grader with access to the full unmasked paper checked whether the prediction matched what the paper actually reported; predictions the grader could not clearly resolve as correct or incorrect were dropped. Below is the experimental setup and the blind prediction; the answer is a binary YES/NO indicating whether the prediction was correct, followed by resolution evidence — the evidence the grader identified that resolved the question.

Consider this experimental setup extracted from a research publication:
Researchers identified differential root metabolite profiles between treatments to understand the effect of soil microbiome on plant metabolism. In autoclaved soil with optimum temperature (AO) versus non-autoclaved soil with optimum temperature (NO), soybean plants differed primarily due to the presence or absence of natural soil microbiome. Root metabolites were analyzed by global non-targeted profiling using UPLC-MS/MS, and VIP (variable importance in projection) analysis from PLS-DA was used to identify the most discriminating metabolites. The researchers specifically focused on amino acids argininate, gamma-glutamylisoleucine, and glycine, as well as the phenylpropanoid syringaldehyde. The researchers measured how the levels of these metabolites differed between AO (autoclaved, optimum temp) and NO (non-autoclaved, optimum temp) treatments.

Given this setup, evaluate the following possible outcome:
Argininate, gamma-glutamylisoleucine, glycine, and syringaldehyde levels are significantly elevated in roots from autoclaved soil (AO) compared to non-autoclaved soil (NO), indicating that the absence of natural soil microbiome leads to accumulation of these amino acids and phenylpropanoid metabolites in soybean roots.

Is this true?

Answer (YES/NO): NO